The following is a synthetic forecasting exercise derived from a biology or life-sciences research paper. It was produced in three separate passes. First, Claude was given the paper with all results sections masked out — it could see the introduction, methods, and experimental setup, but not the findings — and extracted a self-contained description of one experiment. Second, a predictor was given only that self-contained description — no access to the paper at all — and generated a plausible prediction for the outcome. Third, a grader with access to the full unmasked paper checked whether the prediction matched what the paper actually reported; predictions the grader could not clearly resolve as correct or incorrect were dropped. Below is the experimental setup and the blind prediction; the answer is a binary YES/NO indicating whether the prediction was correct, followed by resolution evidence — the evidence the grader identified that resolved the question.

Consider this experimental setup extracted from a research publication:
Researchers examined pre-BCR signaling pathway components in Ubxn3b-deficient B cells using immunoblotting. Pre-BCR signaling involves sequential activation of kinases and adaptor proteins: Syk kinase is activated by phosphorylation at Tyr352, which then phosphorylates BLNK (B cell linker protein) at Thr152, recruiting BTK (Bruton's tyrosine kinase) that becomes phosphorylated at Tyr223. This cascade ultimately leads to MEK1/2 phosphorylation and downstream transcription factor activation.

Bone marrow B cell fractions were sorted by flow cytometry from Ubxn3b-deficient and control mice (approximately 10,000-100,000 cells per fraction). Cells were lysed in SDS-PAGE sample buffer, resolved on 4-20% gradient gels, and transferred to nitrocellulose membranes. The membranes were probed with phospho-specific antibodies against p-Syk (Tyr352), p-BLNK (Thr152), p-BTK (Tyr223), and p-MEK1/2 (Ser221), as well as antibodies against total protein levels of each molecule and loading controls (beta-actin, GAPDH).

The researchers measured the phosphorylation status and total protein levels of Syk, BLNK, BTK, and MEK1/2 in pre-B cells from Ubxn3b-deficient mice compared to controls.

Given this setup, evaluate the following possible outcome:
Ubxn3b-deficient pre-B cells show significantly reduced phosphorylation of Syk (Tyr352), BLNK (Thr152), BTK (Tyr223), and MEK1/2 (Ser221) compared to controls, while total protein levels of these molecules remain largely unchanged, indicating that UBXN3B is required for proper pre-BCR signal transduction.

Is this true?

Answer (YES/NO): NO